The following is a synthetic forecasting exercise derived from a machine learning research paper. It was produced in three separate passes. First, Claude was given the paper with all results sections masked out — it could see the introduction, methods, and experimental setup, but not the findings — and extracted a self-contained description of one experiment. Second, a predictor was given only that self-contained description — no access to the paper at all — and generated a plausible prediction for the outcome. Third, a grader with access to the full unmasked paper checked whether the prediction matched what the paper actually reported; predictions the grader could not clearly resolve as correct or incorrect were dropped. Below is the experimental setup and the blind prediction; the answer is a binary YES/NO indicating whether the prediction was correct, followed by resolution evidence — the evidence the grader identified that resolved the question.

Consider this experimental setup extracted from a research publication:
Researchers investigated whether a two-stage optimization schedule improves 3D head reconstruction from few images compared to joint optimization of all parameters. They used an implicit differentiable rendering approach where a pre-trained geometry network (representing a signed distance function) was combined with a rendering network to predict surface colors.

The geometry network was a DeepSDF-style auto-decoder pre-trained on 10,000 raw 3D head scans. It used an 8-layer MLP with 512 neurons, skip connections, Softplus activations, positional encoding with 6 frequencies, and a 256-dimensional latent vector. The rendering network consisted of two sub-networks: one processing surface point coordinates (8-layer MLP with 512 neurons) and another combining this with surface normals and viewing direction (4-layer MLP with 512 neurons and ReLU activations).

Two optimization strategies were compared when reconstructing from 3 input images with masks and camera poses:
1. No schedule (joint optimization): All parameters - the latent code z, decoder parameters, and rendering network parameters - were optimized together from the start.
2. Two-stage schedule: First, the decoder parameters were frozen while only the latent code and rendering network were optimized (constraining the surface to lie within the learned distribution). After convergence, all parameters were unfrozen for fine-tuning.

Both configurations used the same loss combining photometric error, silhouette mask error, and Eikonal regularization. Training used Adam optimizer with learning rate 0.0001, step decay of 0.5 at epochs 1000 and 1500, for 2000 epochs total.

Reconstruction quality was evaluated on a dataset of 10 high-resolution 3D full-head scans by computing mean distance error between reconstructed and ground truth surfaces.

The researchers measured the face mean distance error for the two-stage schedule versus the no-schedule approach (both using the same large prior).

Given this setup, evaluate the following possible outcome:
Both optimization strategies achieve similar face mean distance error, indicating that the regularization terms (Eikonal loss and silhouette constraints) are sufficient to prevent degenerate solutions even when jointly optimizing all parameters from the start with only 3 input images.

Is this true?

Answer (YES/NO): NO